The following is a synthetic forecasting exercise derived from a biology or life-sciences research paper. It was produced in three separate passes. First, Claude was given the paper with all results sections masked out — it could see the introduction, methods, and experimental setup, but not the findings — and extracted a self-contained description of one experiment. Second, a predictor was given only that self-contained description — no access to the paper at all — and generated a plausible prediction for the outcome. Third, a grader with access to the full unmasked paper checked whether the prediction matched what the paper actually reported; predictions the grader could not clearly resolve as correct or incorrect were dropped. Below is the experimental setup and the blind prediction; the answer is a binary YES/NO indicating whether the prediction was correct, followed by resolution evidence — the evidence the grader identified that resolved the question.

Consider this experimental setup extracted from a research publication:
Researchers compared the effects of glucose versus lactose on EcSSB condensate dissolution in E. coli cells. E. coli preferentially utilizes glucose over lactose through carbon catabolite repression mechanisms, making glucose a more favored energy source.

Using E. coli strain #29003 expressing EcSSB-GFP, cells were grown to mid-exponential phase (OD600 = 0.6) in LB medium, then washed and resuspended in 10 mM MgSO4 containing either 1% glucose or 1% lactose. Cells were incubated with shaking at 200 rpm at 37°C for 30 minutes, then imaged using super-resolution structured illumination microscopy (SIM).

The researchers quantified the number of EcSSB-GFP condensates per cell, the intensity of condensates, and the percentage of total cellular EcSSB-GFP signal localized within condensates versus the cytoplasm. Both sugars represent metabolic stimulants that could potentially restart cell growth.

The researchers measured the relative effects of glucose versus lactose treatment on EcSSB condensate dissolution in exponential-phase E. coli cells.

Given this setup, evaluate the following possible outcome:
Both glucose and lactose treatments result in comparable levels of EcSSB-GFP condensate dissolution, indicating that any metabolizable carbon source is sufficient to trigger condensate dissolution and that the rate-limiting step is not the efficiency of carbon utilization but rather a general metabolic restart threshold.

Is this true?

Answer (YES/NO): NO